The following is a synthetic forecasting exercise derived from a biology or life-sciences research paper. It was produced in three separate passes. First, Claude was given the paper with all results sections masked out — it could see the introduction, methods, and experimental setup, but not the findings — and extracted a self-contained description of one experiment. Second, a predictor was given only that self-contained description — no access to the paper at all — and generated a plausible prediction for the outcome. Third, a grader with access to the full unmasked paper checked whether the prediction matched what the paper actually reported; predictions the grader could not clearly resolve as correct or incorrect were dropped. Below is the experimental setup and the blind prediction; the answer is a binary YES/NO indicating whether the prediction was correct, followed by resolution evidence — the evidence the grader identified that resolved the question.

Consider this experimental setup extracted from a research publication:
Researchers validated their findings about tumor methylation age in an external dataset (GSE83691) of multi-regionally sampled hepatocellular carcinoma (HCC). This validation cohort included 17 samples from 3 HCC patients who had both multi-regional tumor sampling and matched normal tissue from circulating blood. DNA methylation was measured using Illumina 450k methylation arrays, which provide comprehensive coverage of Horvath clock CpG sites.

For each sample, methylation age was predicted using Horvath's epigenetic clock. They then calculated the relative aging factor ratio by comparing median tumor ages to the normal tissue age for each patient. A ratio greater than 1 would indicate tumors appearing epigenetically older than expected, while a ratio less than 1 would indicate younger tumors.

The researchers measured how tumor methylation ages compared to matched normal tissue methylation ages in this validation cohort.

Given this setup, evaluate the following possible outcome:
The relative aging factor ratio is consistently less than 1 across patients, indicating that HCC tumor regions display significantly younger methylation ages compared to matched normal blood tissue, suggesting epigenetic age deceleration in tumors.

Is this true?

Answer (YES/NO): NO